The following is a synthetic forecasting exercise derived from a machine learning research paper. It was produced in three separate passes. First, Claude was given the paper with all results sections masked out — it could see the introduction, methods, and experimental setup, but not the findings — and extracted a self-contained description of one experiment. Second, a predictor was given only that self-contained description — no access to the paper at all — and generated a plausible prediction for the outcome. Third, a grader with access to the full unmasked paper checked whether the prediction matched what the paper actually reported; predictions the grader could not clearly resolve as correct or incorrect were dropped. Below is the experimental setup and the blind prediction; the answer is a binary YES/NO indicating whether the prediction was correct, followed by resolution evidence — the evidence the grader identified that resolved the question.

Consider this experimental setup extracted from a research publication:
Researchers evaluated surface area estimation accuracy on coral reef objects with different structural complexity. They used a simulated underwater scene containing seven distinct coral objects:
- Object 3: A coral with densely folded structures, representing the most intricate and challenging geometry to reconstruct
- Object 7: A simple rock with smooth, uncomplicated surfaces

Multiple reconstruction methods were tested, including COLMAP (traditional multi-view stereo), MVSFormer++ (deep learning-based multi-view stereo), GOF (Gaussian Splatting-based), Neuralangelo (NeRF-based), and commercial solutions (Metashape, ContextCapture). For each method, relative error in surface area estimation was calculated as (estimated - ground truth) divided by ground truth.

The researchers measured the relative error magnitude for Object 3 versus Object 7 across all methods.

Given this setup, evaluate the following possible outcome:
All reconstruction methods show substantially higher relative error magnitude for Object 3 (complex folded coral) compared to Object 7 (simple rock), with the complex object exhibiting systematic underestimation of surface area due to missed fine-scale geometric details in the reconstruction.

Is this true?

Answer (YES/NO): NO